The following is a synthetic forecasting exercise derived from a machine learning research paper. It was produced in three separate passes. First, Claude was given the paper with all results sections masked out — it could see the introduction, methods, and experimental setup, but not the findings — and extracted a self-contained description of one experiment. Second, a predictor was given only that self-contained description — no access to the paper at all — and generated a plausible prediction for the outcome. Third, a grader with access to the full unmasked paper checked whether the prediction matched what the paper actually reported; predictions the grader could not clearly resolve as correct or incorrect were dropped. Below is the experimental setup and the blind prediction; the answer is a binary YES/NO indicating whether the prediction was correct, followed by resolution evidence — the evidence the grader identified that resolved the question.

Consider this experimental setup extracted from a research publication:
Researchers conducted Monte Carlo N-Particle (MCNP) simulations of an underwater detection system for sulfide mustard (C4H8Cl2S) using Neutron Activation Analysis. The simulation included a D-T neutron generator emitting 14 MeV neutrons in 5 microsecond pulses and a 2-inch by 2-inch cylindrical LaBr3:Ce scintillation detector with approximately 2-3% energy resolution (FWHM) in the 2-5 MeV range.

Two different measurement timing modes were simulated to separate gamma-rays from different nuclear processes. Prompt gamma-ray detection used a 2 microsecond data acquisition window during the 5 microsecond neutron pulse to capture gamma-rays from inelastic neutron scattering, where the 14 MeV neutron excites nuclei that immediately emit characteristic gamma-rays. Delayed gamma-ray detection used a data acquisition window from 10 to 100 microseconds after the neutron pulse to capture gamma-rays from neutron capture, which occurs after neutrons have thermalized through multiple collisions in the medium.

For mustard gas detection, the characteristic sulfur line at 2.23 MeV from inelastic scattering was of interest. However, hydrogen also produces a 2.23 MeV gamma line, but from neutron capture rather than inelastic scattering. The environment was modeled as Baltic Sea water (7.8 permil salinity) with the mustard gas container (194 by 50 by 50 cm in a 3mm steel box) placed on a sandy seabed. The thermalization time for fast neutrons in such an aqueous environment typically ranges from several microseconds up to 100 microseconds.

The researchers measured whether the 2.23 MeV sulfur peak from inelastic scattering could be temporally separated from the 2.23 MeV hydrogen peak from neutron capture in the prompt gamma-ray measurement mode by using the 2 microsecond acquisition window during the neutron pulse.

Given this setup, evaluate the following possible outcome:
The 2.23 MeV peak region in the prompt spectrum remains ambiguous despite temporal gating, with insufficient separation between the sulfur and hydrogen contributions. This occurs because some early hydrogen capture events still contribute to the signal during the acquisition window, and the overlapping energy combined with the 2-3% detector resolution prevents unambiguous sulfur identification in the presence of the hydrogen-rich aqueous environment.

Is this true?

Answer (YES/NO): NO